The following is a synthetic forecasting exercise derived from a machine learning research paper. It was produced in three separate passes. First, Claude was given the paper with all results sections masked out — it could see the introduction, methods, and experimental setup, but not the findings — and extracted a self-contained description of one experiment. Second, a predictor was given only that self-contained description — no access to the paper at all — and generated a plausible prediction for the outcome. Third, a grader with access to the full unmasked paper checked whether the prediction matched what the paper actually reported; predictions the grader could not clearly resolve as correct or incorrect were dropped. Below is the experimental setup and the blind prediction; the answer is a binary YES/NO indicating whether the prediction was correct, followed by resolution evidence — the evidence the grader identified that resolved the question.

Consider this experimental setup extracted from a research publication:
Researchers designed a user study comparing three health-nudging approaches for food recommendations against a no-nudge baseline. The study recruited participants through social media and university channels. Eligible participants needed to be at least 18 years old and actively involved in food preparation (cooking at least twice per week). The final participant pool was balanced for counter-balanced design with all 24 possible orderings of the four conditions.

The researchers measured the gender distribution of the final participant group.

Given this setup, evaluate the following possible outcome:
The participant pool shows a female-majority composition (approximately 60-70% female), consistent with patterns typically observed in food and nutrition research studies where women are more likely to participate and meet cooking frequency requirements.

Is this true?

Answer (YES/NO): NO